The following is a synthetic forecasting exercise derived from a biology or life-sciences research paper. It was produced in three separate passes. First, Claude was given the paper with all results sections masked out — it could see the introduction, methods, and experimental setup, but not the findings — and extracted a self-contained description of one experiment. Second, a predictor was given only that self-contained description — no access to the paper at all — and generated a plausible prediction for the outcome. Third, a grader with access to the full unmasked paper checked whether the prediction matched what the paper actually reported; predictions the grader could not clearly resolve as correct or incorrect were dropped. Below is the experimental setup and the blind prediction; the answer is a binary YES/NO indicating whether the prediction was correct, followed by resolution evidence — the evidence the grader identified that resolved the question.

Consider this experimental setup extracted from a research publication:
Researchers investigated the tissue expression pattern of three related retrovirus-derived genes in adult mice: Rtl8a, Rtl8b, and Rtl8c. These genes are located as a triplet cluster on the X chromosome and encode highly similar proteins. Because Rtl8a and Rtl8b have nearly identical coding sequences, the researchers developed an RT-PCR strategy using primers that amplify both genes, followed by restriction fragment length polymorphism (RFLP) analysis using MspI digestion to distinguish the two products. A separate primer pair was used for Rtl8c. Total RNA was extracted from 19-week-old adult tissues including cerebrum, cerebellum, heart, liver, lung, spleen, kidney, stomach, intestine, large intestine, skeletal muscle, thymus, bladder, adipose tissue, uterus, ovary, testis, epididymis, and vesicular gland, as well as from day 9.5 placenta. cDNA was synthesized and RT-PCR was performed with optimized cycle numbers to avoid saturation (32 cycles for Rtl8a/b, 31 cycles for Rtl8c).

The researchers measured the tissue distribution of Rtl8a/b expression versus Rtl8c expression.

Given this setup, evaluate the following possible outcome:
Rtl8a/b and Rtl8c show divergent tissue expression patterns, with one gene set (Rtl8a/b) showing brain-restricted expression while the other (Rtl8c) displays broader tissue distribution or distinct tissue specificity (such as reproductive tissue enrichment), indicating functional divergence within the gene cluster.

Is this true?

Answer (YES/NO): NO